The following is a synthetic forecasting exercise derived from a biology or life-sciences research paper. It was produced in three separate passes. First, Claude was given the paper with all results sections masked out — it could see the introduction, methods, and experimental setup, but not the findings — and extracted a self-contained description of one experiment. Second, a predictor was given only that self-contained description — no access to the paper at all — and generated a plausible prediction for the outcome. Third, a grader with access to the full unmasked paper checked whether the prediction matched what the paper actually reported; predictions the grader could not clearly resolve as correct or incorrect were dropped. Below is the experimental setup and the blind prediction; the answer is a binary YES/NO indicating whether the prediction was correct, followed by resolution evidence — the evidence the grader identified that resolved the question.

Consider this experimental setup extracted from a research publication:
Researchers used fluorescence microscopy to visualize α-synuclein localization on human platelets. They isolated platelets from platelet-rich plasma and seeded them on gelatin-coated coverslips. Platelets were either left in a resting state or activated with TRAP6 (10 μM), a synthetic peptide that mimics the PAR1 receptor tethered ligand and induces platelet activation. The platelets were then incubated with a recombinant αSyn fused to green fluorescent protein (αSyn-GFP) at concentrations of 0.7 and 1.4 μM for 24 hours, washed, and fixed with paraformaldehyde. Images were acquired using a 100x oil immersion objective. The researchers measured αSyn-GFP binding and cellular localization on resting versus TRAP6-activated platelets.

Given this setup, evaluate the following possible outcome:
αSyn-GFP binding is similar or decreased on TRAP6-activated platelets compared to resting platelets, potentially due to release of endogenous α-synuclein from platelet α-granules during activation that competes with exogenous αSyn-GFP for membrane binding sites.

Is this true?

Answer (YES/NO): NO